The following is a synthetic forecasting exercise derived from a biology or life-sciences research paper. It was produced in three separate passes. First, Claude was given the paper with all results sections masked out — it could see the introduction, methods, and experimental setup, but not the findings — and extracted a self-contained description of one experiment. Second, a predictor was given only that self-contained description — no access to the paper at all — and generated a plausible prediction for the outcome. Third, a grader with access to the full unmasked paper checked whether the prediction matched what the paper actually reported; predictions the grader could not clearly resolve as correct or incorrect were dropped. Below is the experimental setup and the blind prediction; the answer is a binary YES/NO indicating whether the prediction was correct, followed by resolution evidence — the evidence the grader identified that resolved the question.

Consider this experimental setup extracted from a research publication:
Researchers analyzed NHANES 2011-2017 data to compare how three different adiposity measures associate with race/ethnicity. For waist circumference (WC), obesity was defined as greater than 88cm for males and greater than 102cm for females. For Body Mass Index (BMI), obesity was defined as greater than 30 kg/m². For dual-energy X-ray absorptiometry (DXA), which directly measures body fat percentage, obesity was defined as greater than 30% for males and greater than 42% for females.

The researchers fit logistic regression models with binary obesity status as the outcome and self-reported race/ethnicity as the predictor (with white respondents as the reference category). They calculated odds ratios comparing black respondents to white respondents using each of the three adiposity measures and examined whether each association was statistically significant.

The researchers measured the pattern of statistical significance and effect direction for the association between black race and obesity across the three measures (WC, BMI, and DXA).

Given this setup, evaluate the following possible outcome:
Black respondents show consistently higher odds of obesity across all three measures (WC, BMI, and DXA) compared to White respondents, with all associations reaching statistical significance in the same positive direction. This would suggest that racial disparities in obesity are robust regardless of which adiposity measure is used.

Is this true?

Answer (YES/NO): NO